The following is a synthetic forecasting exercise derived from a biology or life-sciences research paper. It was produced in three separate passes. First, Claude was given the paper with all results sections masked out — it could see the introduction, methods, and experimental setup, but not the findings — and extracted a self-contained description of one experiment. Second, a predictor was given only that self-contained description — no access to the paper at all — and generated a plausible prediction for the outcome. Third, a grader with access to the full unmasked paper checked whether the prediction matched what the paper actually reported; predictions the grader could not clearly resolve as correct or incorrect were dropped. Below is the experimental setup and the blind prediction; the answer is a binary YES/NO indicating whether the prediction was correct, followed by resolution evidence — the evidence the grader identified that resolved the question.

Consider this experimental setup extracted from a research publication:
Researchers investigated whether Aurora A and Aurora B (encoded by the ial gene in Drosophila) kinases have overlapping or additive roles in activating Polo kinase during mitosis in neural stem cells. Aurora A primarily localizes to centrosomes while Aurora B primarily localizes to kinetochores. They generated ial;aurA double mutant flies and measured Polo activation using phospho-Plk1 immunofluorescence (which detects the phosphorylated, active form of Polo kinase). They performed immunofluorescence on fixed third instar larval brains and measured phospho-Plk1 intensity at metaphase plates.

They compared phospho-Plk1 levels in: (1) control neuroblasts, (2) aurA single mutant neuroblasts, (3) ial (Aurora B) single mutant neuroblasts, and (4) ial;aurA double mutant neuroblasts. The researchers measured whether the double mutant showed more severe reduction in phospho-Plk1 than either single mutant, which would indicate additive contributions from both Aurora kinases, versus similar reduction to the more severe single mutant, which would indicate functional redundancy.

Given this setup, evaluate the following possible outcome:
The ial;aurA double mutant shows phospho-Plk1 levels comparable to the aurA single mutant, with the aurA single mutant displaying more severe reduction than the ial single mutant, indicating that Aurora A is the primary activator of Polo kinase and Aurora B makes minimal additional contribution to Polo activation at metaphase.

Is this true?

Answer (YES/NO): NO